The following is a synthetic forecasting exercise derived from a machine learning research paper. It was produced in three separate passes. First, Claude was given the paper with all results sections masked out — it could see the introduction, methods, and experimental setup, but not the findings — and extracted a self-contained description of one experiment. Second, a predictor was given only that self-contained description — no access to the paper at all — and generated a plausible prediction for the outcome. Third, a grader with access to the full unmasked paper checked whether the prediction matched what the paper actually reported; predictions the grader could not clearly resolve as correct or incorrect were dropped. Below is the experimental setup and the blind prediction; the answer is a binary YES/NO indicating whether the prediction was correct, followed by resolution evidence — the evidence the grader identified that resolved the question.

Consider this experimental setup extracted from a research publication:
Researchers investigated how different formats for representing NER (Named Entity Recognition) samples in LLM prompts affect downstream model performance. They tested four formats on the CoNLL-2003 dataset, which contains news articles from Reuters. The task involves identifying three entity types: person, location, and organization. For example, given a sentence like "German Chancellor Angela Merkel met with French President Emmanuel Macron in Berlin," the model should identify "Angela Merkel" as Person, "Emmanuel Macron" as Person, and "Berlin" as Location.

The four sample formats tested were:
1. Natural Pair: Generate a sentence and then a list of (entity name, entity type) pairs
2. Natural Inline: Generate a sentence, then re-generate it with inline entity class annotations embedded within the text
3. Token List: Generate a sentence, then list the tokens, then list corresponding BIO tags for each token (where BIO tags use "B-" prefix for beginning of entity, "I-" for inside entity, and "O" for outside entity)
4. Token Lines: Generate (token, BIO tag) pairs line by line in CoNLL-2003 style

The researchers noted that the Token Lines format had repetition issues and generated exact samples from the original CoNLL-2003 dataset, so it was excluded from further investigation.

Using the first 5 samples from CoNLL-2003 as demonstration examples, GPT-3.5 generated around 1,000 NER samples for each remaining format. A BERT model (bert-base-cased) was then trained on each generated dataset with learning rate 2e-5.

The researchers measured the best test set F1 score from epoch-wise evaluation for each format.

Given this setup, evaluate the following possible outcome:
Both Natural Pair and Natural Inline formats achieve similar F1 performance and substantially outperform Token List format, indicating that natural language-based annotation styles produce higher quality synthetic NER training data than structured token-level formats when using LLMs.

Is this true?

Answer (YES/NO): NO